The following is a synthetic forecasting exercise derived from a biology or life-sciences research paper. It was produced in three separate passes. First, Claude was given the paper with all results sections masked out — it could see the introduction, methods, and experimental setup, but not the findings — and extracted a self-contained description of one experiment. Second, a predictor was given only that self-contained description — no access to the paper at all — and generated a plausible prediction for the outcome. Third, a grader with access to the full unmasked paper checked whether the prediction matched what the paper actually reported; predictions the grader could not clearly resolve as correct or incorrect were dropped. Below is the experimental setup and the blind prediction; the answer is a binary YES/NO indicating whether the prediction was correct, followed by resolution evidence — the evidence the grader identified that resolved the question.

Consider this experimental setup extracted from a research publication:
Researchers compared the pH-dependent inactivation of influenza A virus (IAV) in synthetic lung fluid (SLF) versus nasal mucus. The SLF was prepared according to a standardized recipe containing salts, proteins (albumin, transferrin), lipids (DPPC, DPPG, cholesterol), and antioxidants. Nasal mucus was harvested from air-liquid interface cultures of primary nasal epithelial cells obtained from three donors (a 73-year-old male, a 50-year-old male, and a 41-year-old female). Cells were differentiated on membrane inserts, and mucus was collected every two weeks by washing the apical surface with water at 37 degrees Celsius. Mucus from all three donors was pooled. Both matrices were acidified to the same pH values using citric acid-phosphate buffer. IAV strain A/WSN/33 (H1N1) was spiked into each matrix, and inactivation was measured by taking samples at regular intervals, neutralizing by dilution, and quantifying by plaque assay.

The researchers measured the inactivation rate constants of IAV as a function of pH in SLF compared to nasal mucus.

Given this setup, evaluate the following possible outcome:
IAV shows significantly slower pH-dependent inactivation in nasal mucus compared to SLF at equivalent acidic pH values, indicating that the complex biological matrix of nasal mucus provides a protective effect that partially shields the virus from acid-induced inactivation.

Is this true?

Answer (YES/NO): NO